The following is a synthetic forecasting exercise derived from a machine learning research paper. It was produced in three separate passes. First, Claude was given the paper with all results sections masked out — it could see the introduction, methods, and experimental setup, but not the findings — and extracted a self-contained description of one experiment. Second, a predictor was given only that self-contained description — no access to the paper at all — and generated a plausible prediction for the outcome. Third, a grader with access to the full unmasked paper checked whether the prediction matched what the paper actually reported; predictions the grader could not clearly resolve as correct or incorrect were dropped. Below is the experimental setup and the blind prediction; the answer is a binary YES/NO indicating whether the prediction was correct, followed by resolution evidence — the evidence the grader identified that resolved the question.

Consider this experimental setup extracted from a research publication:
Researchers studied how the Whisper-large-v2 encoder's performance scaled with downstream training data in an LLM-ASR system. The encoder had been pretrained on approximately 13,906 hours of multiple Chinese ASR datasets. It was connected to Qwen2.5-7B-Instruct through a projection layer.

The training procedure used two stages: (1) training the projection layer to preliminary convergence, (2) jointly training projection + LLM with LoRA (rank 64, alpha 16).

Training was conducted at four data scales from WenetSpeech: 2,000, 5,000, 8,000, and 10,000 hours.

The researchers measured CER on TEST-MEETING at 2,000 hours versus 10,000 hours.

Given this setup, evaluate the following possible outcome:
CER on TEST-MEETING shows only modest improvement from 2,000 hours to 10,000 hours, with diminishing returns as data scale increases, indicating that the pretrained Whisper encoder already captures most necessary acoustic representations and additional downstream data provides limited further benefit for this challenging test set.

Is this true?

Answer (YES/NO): NO